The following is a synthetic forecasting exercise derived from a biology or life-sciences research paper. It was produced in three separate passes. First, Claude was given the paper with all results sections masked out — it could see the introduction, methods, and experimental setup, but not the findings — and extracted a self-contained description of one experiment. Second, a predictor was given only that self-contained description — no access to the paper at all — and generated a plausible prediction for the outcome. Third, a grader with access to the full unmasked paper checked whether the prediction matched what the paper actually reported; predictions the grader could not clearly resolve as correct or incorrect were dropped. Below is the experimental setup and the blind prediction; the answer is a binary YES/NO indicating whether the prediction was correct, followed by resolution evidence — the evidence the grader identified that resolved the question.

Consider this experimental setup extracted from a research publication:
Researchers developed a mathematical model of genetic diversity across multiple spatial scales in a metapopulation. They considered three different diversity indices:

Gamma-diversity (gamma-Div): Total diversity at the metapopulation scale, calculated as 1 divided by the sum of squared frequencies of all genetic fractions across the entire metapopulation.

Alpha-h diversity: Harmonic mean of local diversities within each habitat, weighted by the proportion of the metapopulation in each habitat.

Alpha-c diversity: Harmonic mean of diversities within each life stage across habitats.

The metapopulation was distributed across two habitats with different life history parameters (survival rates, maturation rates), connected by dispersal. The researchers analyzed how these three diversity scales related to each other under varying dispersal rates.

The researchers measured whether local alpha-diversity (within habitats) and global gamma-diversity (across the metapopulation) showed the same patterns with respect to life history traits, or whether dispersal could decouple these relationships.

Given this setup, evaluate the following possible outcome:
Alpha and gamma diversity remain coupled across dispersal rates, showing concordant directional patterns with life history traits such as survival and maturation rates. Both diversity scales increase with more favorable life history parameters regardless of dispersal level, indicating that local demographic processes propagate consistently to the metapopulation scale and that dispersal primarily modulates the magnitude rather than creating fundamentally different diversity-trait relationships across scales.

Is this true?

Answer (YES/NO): NO